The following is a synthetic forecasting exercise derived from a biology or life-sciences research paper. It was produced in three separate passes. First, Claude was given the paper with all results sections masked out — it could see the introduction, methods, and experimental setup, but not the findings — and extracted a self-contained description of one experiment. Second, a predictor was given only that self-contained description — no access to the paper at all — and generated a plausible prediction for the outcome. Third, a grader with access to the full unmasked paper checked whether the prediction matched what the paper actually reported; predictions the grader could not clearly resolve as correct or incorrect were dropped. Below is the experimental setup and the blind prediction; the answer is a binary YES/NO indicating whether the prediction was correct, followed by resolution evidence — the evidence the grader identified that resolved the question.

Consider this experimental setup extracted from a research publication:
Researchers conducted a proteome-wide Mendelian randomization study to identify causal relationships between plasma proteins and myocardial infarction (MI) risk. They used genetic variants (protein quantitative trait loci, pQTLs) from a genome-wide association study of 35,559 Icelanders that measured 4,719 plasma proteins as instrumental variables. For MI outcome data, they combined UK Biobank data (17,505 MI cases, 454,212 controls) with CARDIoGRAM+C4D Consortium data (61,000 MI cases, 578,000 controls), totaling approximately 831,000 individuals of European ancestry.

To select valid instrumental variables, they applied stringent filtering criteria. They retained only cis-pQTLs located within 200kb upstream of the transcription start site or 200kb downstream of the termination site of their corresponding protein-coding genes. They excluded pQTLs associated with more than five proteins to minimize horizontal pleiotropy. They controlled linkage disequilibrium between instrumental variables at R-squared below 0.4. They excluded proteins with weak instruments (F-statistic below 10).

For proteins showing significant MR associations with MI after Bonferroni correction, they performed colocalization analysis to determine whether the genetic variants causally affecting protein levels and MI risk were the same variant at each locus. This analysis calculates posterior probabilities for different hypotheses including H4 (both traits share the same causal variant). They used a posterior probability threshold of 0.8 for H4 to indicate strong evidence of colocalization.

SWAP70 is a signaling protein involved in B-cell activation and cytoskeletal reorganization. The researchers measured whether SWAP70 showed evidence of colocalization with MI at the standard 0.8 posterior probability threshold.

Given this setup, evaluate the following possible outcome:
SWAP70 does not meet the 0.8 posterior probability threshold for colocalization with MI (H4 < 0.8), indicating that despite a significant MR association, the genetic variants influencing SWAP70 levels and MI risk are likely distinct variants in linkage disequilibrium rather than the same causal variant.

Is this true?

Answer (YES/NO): YES